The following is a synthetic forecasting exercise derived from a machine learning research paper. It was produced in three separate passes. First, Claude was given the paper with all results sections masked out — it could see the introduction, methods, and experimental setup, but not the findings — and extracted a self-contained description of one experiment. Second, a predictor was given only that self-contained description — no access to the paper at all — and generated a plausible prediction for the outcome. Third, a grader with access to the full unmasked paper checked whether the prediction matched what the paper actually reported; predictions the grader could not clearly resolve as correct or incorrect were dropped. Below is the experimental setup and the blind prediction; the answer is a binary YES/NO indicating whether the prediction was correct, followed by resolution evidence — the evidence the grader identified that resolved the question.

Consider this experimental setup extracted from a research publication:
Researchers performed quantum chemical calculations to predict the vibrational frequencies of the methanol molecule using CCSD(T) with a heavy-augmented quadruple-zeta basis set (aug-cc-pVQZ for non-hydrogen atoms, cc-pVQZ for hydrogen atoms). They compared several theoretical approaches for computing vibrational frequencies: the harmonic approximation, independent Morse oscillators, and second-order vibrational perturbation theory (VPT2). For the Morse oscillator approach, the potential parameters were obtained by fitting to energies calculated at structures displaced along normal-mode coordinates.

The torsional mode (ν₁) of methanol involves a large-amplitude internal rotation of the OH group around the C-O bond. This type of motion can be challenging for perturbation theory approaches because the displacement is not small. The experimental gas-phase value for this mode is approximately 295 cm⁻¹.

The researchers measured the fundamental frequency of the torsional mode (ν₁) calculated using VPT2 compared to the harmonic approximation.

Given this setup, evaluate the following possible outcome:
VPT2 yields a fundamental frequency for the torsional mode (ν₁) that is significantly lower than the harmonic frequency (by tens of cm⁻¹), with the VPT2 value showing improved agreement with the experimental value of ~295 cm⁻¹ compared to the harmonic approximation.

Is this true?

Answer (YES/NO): NO